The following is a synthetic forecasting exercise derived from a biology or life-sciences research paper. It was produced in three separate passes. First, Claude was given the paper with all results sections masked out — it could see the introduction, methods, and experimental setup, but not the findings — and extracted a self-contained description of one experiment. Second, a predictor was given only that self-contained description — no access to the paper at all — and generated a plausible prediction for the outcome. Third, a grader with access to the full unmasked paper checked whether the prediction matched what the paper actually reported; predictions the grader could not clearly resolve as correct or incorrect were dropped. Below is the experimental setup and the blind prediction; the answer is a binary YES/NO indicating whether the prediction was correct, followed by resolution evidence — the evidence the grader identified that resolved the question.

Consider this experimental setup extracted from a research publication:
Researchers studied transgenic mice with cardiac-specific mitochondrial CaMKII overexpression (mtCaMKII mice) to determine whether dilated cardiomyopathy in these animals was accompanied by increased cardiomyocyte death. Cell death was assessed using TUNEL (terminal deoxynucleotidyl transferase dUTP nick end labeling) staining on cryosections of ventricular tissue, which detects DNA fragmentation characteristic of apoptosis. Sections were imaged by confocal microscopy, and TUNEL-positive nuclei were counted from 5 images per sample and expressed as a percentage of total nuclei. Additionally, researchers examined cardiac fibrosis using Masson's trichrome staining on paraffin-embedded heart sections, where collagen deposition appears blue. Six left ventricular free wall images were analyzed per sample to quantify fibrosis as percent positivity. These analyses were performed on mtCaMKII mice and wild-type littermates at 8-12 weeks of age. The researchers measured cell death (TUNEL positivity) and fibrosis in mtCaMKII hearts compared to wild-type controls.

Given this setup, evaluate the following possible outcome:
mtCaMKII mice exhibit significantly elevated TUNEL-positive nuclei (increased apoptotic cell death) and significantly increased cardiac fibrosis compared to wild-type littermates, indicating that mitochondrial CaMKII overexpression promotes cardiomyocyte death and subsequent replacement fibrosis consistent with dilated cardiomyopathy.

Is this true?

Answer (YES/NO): NO